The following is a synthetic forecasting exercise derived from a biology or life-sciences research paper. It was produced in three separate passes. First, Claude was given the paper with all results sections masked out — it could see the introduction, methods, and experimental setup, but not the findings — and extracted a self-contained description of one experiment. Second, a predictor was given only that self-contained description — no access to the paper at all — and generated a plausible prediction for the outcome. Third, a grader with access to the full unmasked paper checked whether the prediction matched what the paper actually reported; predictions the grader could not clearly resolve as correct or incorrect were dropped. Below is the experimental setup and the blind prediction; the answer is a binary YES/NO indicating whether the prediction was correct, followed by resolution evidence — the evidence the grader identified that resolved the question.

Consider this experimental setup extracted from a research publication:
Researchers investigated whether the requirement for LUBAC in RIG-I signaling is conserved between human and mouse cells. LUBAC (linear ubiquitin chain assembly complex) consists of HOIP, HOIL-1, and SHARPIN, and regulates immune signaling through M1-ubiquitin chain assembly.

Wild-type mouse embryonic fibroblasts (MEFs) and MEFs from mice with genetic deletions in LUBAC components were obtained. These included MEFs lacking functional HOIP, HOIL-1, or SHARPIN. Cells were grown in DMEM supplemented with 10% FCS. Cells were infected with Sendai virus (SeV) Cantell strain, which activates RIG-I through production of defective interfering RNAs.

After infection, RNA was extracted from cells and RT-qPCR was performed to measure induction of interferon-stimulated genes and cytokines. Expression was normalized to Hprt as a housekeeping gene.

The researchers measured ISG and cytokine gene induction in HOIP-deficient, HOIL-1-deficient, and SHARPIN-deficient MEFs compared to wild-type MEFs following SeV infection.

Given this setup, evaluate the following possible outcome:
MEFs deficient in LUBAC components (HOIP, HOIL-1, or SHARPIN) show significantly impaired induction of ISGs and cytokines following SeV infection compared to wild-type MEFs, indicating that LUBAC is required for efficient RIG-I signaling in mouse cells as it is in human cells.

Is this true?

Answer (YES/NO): NO